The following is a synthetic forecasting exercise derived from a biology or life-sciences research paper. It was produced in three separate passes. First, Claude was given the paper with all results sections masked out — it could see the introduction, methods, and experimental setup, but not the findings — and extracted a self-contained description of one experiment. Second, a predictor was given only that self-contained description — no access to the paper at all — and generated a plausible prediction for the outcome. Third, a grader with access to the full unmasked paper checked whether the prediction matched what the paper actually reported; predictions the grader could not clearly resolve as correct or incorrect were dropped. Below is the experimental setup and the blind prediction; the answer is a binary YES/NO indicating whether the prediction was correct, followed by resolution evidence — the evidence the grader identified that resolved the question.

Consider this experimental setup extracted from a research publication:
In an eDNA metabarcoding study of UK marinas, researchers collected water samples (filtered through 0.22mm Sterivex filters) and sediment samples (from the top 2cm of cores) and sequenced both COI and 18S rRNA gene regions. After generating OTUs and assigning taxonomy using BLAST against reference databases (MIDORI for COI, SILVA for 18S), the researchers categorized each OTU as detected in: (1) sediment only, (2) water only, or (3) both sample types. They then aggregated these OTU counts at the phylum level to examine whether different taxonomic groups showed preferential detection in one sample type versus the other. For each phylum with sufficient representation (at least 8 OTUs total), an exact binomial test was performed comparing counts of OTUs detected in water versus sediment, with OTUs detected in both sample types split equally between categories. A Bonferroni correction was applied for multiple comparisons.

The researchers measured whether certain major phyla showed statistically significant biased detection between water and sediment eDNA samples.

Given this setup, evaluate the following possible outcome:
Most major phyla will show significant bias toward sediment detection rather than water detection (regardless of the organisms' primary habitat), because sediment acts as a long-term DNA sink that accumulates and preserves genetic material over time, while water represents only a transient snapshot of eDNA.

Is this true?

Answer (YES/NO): NO